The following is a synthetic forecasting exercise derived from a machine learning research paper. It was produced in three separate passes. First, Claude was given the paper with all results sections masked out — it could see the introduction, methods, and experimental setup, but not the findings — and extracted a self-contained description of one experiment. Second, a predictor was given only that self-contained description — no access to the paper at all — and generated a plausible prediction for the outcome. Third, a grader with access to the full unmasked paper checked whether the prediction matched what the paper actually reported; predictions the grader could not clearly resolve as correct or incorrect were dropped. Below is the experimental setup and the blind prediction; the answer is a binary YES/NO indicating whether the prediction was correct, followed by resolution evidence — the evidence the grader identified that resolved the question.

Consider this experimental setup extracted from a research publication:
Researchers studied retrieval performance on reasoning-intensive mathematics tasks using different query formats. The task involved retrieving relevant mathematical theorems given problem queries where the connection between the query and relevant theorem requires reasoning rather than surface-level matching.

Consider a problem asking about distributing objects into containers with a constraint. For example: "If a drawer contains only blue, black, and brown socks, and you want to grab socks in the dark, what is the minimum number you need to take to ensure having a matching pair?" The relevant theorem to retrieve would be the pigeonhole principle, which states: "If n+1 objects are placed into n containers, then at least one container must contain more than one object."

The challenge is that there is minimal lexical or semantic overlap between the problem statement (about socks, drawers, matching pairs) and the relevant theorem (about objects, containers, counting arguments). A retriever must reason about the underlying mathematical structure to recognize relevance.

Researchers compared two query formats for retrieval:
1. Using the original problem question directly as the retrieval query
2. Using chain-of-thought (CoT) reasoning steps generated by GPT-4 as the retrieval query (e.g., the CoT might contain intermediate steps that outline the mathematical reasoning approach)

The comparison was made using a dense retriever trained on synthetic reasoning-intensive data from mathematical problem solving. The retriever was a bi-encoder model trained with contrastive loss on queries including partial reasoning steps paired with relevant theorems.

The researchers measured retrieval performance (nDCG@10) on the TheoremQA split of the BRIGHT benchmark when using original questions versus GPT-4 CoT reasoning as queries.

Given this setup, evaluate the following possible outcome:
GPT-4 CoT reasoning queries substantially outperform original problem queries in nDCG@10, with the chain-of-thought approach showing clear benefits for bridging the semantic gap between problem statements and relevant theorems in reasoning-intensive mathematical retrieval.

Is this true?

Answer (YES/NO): NO